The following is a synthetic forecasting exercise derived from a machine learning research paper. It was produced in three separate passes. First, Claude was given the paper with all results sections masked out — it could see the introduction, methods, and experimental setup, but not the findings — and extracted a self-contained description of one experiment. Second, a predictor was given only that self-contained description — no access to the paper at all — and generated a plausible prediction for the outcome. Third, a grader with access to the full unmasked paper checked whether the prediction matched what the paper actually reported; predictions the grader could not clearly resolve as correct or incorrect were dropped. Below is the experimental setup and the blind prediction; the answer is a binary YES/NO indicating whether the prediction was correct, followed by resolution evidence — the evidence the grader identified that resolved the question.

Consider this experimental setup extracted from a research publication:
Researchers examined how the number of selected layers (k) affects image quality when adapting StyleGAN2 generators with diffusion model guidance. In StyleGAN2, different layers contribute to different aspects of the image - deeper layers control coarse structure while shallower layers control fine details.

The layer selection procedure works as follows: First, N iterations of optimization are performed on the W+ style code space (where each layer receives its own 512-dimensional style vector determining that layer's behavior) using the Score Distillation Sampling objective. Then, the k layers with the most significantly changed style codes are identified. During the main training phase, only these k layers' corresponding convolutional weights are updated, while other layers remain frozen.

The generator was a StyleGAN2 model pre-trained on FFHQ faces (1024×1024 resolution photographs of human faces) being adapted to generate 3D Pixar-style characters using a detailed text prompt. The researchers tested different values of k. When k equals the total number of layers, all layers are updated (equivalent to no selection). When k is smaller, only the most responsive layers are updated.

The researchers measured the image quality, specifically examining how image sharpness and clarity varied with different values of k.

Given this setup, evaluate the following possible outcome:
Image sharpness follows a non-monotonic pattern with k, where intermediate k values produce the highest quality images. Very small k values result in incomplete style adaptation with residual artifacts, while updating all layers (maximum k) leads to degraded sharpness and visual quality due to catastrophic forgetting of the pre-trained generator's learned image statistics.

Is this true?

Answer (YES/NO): NO